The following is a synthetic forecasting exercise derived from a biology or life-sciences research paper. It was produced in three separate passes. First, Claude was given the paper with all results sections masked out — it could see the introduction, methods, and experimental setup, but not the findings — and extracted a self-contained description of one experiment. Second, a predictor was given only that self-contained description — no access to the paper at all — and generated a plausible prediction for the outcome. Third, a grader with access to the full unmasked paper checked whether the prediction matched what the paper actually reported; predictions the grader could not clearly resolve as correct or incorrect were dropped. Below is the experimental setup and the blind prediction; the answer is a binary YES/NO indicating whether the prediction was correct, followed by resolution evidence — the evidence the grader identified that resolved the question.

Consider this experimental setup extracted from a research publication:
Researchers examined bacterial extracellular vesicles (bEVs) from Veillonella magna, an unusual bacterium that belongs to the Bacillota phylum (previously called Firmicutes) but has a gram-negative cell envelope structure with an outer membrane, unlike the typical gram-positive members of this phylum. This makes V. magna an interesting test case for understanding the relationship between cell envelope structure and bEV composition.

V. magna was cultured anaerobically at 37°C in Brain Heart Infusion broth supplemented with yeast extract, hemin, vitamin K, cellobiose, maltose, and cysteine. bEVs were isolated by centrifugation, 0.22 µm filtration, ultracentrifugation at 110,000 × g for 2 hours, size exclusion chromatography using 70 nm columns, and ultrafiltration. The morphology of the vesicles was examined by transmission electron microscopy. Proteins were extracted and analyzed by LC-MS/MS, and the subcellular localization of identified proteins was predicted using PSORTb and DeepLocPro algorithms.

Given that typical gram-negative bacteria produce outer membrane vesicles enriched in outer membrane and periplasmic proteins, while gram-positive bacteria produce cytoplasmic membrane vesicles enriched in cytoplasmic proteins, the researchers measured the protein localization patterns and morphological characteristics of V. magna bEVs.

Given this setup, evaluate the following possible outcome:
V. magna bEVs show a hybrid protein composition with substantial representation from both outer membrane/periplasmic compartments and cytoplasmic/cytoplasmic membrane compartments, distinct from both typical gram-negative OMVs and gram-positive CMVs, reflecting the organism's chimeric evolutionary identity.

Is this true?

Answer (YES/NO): NO